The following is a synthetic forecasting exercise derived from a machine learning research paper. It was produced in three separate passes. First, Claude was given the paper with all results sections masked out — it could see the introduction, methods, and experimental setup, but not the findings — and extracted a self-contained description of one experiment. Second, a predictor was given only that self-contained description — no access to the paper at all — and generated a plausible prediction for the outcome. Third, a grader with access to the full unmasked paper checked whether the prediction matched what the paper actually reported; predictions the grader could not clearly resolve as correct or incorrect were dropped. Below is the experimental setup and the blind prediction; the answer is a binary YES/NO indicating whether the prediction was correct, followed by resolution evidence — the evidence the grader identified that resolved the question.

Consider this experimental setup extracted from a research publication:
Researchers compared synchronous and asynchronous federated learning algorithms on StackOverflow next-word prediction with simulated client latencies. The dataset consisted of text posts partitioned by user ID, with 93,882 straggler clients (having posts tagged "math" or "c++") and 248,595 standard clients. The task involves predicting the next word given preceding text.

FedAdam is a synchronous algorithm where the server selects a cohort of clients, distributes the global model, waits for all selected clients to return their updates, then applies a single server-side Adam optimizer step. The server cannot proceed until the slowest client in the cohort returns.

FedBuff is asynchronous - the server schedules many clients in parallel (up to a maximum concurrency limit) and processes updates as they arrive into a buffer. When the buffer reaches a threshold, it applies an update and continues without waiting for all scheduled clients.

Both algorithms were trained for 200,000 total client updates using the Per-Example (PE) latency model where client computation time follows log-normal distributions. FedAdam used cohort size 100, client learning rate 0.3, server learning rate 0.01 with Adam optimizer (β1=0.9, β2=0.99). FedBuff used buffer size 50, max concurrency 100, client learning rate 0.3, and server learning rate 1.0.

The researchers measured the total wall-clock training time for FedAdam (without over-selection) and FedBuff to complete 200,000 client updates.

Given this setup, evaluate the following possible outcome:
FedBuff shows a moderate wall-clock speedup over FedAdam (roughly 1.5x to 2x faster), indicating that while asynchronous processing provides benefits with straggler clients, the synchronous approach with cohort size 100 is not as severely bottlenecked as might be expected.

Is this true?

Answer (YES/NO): NO